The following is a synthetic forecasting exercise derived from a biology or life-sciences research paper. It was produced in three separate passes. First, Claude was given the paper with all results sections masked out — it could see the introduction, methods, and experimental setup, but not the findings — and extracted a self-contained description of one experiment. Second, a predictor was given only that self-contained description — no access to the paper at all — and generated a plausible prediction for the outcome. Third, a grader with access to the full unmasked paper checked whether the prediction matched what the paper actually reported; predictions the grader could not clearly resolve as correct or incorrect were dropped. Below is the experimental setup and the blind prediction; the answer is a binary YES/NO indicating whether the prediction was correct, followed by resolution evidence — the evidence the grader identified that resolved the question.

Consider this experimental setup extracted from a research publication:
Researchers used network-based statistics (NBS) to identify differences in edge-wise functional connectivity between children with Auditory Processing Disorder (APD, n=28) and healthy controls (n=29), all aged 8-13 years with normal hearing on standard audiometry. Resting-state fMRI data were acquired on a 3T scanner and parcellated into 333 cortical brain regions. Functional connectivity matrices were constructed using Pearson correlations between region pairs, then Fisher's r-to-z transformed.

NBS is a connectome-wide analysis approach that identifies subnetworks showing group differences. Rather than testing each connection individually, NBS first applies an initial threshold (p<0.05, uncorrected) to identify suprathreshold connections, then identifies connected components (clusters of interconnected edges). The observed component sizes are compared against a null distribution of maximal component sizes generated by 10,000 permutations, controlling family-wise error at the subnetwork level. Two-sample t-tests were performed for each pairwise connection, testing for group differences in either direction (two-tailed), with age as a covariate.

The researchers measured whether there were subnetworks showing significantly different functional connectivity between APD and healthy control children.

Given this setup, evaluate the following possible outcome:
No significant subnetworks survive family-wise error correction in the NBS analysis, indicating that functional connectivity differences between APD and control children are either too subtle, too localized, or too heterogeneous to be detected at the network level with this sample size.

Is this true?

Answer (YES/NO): YES